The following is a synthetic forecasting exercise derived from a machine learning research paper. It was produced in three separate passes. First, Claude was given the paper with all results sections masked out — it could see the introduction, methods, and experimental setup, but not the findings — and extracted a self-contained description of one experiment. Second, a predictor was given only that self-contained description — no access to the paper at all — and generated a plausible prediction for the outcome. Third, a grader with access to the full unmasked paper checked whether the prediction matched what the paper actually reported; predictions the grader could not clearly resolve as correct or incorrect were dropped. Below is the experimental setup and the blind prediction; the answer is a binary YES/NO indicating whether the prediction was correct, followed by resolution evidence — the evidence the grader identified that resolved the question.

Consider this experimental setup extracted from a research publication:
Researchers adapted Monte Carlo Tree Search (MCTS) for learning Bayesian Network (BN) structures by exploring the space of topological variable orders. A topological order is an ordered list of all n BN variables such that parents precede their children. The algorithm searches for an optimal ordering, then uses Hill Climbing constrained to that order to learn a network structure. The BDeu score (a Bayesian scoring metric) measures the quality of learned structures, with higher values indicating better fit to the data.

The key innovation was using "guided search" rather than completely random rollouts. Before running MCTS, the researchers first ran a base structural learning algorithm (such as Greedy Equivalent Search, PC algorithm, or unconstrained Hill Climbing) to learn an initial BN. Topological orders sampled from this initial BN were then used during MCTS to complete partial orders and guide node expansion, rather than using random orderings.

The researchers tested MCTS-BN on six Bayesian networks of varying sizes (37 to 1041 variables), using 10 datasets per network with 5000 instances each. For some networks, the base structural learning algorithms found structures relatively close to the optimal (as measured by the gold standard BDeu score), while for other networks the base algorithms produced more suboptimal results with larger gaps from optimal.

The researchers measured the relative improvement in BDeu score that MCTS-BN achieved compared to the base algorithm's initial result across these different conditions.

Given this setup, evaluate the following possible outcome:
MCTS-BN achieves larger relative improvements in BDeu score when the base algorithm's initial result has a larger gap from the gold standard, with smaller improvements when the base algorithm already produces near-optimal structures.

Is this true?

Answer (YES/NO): YES